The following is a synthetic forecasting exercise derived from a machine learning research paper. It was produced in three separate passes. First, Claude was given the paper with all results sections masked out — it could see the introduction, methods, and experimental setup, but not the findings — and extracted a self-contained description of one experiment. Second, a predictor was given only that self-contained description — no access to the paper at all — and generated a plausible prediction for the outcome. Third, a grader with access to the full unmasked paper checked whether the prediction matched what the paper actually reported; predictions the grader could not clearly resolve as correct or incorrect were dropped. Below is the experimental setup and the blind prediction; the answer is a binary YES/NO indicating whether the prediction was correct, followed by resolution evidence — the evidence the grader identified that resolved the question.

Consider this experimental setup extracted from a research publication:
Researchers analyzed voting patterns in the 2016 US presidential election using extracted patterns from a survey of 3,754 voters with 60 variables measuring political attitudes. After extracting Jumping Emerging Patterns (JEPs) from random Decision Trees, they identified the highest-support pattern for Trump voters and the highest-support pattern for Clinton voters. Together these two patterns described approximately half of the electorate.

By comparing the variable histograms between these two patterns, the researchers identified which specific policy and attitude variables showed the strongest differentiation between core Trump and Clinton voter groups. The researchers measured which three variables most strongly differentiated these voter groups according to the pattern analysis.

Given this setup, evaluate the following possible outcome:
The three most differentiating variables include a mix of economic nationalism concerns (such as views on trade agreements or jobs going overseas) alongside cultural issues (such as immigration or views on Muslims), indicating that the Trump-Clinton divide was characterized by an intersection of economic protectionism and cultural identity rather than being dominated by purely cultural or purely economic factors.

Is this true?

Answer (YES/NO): NO